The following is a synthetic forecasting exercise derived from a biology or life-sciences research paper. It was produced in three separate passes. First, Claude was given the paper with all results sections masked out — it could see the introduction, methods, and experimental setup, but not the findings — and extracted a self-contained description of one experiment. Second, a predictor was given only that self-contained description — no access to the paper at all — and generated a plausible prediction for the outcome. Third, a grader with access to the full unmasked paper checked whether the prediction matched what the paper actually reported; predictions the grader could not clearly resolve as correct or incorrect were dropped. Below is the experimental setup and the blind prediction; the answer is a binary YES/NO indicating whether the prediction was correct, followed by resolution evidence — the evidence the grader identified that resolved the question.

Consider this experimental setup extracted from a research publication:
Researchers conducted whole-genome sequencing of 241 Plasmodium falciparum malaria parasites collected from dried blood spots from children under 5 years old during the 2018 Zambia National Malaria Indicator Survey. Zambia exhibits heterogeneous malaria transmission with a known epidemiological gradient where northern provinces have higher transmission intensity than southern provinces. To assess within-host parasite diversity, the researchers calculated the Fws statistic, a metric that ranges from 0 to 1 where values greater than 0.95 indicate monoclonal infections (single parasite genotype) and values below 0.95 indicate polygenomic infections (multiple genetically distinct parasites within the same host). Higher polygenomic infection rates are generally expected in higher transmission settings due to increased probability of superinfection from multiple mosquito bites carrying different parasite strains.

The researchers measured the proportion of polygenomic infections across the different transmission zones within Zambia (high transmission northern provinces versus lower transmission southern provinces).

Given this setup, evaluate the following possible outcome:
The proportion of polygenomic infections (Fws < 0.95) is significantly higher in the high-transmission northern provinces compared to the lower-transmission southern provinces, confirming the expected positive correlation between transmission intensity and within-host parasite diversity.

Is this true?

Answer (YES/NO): NO